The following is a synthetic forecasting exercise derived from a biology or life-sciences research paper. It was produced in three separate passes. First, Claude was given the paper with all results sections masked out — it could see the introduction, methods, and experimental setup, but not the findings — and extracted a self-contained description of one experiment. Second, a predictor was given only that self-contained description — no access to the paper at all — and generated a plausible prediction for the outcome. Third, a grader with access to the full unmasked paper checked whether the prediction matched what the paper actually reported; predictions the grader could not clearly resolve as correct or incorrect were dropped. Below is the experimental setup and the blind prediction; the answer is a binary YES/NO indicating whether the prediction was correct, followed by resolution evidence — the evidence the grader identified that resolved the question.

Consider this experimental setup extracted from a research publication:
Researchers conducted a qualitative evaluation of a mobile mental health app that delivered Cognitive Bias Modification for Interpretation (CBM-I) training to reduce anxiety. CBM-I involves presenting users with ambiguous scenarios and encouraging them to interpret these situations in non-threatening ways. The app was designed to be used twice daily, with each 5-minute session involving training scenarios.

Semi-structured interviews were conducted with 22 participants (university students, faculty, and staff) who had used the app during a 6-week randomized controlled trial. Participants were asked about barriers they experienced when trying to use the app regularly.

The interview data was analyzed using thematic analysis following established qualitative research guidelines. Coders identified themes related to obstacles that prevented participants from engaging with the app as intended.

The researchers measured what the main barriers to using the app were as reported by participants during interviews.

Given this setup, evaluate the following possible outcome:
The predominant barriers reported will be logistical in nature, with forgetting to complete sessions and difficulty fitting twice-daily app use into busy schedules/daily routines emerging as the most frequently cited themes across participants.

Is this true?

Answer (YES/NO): NO